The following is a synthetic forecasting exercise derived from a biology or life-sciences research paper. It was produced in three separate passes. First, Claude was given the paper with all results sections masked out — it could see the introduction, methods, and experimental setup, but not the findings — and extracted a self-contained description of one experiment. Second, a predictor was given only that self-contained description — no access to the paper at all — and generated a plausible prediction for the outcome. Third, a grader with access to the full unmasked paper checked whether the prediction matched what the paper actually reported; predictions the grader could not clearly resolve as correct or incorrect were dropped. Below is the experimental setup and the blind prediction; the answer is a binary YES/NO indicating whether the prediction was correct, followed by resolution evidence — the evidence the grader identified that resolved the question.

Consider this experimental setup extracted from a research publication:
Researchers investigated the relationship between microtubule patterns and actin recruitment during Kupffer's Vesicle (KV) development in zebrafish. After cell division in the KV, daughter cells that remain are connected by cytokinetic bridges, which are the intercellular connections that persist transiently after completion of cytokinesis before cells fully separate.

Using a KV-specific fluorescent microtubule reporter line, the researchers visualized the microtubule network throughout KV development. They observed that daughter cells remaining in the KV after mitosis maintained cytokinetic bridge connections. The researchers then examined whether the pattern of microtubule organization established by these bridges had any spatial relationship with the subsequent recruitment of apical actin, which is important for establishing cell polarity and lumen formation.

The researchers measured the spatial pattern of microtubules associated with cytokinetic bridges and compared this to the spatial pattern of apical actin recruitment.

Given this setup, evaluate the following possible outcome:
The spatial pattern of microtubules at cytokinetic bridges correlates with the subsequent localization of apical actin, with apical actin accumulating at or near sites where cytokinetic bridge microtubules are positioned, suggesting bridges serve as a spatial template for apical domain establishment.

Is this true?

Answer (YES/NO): YES